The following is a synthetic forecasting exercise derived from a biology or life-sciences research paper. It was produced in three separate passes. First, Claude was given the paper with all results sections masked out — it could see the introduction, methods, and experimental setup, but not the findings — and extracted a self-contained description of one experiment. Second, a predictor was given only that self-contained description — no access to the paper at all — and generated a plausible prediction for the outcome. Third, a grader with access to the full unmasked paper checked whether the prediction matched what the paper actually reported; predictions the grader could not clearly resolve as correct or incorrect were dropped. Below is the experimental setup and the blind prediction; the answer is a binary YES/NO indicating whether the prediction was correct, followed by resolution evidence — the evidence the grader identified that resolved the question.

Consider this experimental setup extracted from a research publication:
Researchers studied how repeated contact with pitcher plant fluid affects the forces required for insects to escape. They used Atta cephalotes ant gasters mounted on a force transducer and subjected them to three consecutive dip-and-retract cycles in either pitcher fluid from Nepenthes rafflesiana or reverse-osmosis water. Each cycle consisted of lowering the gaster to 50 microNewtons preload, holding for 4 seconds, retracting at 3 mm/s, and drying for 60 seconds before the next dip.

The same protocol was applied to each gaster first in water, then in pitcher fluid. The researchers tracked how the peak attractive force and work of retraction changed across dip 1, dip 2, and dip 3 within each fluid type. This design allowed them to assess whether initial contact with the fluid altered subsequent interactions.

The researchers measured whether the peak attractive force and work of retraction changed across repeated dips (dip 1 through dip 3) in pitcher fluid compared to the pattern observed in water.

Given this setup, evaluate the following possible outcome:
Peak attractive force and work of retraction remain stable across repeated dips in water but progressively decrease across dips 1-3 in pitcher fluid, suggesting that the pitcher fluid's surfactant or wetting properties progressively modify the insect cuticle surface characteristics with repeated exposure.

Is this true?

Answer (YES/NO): NO